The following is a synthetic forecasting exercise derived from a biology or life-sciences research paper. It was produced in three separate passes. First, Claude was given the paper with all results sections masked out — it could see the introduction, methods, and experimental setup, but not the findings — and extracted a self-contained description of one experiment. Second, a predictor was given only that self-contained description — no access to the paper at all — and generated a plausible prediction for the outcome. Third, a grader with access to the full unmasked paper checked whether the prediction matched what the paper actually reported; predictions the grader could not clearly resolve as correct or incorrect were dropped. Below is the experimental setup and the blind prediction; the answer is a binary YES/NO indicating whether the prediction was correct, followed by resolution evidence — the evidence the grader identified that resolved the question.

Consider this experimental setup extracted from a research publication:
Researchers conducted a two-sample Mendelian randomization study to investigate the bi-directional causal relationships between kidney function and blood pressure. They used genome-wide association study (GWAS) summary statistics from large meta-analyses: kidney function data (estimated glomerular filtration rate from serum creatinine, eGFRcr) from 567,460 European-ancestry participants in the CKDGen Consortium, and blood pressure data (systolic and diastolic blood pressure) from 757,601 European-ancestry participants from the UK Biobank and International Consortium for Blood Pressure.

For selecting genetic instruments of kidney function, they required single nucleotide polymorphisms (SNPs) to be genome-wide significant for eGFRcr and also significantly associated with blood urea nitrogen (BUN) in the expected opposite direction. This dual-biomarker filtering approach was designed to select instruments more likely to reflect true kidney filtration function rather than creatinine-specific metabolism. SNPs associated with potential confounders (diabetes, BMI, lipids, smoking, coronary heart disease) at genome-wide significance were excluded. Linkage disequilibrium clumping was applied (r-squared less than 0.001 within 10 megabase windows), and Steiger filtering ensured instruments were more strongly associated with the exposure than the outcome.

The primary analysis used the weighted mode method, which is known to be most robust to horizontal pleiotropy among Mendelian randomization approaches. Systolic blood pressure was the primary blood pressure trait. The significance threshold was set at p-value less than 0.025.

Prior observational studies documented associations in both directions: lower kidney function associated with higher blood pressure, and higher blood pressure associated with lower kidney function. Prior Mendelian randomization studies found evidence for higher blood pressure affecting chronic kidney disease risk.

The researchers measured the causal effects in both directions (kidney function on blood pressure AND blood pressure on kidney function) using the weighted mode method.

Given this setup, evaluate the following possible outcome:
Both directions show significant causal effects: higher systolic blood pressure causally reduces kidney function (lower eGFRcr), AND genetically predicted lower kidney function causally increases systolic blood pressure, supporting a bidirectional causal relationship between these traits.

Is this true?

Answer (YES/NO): NO